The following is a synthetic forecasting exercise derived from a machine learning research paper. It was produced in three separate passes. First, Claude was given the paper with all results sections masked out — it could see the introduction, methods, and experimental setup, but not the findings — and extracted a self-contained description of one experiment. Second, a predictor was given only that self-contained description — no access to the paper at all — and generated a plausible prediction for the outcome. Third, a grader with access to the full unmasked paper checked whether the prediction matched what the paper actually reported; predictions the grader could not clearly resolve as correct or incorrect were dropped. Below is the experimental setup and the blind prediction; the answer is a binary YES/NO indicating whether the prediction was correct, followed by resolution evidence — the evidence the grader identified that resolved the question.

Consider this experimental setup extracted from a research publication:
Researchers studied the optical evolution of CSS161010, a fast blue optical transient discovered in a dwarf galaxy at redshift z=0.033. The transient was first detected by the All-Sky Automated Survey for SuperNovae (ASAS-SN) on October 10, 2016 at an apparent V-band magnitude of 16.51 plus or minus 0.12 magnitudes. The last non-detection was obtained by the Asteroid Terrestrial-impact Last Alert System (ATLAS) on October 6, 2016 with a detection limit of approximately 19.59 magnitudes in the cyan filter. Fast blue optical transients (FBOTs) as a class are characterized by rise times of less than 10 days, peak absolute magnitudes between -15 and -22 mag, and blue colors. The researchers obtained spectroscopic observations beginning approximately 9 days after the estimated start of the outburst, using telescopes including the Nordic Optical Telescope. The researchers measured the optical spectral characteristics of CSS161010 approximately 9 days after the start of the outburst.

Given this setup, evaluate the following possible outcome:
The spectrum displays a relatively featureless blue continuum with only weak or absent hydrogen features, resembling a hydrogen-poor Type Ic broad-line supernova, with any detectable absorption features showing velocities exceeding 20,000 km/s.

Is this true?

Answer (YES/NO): NO